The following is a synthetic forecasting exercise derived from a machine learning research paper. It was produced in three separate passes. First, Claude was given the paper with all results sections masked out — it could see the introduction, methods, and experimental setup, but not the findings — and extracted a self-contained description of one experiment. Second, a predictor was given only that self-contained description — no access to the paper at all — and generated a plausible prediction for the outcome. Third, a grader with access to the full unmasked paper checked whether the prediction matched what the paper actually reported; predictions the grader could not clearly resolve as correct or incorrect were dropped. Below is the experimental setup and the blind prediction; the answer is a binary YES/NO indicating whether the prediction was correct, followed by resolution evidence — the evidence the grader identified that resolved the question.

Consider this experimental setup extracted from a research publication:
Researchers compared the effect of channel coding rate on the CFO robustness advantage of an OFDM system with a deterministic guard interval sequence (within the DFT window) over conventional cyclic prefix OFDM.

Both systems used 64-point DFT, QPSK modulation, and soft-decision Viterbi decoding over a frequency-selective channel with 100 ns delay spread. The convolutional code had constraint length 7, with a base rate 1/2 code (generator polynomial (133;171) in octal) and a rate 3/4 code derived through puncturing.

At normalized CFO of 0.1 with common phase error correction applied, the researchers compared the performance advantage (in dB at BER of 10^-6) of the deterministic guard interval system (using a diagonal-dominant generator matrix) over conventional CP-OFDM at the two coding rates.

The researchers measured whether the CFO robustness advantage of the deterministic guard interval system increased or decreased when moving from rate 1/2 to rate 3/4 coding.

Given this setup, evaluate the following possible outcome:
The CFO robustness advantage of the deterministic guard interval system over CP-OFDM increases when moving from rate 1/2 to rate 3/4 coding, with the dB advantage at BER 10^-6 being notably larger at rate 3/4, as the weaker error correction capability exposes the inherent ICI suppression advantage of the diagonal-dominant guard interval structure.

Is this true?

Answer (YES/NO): YES